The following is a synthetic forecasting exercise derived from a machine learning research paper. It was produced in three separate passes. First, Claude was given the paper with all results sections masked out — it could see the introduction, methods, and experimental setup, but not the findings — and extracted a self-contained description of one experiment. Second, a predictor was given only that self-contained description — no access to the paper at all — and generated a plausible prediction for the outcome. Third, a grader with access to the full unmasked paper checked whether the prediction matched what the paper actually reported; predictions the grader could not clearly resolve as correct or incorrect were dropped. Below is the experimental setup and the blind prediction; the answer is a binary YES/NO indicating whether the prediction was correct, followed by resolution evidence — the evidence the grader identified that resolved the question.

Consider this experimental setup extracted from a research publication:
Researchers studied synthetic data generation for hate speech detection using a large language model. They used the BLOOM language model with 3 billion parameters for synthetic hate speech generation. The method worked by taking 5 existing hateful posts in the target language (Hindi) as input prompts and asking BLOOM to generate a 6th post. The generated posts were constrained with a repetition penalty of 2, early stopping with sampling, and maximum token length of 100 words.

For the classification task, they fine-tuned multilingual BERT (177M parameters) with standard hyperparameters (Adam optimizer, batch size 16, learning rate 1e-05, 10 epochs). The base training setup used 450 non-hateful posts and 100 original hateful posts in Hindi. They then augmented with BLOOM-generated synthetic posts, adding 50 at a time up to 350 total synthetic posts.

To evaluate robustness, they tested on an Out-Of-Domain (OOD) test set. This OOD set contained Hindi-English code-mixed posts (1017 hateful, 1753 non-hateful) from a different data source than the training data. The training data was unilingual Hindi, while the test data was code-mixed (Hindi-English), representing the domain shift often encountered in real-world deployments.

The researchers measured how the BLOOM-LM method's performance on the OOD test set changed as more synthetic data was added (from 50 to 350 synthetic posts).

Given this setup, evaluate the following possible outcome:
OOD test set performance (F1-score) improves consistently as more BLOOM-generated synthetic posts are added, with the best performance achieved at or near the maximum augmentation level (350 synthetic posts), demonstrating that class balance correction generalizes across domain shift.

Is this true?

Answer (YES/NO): NO